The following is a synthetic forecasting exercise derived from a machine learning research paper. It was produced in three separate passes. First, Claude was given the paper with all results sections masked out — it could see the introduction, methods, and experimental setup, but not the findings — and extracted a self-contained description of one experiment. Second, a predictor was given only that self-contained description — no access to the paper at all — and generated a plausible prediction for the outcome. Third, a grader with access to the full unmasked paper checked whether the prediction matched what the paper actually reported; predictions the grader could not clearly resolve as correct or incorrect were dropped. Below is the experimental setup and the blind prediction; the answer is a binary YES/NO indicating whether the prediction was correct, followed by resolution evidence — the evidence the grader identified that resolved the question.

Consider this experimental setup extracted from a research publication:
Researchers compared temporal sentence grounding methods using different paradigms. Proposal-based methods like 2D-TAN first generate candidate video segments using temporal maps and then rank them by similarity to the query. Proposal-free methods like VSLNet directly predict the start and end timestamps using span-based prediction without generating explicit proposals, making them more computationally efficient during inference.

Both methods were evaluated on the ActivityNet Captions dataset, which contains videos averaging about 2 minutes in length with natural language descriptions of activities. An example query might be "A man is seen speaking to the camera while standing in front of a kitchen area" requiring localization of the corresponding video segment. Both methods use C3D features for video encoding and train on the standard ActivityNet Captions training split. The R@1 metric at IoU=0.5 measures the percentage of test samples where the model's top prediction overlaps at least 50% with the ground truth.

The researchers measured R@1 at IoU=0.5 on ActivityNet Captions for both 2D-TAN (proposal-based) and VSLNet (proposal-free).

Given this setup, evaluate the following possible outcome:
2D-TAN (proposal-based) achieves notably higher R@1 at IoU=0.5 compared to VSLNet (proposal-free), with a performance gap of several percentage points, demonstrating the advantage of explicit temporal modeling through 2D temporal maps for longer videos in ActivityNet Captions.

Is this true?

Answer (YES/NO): NO